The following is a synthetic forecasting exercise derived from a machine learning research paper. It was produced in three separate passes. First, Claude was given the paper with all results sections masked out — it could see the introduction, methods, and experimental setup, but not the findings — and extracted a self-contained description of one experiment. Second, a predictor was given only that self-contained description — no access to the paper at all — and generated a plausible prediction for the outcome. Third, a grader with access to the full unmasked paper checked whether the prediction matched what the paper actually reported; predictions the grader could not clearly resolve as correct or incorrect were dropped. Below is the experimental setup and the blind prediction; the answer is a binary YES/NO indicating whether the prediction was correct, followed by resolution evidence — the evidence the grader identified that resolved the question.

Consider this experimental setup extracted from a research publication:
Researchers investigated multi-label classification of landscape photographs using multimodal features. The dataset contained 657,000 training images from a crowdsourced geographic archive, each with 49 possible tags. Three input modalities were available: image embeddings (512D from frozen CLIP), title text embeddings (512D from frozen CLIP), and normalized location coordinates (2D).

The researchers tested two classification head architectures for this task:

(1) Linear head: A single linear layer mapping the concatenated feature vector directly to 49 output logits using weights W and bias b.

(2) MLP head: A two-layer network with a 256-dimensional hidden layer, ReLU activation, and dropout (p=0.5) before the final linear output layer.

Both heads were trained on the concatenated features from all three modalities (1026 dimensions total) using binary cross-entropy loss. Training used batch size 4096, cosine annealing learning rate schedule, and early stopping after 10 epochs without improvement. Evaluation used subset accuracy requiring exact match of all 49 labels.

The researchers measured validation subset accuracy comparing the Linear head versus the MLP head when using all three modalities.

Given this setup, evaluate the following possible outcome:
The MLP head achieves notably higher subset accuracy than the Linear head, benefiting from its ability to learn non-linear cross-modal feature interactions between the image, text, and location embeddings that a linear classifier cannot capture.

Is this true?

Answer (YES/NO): NO